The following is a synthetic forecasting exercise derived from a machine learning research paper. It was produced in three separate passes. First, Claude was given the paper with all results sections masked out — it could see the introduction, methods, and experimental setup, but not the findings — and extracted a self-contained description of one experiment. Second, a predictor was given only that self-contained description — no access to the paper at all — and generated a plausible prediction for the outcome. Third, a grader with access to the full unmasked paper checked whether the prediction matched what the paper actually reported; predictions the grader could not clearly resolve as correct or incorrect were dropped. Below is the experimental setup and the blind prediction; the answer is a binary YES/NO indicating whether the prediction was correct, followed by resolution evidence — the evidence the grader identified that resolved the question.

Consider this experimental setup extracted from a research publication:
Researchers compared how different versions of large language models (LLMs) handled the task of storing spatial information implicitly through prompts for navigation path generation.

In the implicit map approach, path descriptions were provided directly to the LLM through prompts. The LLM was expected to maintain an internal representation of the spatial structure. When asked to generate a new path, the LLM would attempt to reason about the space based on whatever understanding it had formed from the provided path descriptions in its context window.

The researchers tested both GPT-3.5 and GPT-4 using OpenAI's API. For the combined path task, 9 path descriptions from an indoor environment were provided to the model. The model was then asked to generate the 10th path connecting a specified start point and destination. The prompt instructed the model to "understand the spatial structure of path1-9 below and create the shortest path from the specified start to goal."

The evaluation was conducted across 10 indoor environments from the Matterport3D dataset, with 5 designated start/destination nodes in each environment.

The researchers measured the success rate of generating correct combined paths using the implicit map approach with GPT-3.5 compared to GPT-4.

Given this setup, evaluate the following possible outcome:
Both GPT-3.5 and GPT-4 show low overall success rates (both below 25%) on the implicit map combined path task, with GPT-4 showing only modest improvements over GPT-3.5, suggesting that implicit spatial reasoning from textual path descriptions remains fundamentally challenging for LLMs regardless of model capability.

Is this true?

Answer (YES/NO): NO